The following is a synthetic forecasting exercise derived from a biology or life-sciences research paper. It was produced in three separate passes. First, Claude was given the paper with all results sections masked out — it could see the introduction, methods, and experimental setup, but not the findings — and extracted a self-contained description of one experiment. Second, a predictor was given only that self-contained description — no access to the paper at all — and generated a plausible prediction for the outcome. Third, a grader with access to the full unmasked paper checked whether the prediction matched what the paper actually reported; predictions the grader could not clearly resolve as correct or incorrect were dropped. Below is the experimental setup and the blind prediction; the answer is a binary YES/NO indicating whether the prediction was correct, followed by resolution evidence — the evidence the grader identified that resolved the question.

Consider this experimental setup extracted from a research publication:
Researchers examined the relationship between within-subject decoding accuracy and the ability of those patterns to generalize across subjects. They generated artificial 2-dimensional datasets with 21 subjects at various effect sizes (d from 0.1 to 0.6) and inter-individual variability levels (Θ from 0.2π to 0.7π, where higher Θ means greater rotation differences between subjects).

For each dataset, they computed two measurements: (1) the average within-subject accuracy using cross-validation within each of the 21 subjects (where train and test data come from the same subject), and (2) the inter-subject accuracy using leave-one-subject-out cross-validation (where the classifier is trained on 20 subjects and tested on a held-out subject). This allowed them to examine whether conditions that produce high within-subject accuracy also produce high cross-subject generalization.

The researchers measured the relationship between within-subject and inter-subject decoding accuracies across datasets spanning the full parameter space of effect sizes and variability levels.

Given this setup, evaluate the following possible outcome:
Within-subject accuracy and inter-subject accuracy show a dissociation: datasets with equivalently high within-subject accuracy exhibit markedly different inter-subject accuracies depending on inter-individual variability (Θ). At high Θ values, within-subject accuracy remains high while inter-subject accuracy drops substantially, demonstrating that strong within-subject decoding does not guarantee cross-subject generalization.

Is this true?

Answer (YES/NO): YES